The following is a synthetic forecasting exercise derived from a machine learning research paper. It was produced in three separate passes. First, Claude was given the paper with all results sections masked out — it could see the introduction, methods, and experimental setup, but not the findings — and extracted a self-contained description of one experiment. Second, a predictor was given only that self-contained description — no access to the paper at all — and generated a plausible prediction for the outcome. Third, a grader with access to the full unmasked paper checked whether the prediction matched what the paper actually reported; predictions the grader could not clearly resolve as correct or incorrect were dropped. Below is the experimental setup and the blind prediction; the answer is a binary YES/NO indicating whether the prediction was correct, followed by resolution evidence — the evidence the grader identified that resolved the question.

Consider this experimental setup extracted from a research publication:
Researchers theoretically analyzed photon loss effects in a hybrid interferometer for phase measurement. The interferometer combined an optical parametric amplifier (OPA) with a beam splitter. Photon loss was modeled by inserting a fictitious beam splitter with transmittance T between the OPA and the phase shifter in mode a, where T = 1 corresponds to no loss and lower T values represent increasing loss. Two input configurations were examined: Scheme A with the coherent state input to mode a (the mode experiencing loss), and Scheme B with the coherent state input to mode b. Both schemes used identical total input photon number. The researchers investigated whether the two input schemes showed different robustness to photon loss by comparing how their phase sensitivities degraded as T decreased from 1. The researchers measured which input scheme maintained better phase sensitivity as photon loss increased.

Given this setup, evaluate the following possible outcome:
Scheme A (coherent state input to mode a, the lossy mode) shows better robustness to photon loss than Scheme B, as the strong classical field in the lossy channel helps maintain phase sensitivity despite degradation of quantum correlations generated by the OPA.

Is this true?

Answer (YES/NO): YES